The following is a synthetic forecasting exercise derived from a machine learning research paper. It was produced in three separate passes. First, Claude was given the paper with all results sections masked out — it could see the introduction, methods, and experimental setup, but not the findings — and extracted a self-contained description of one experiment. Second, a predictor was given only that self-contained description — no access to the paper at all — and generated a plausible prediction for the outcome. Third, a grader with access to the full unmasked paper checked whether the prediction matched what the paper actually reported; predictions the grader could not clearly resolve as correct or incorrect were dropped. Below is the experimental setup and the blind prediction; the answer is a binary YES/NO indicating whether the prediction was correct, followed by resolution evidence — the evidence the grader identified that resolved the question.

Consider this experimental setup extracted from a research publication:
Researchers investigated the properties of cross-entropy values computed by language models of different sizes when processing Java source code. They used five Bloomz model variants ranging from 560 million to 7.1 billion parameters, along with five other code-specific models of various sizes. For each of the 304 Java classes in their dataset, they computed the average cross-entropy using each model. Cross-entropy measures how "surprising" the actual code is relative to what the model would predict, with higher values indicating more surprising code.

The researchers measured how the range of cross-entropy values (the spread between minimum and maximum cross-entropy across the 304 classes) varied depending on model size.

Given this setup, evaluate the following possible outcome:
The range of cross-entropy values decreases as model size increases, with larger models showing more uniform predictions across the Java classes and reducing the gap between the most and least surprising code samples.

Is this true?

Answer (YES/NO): YES